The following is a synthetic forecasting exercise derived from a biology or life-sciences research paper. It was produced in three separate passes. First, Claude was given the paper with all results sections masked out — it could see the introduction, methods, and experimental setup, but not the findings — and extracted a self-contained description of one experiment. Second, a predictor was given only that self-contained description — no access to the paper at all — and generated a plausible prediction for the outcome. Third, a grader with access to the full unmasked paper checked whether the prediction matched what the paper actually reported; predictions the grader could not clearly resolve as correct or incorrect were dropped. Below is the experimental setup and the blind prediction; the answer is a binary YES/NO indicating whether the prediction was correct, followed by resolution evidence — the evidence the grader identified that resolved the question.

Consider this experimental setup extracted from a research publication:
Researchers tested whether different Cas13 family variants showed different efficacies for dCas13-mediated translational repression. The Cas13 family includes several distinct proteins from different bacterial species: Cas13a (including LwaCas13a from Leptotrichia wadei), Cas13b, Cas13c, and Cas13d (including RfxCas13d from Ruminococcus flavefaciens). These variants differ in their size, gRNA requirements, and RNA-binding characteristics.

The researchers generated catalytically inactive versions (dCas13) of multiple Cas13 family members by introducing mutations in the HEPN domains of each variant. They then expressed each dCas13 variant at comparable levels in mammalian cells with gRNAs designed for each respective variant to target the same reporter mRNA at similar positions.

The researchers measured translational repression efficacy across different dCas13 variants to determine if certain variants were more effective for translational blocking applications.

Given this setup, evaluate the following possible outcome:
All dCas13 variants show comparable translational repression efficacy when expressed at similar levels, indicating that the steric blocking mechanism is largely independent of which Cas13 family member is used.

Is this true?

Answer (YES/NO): NO